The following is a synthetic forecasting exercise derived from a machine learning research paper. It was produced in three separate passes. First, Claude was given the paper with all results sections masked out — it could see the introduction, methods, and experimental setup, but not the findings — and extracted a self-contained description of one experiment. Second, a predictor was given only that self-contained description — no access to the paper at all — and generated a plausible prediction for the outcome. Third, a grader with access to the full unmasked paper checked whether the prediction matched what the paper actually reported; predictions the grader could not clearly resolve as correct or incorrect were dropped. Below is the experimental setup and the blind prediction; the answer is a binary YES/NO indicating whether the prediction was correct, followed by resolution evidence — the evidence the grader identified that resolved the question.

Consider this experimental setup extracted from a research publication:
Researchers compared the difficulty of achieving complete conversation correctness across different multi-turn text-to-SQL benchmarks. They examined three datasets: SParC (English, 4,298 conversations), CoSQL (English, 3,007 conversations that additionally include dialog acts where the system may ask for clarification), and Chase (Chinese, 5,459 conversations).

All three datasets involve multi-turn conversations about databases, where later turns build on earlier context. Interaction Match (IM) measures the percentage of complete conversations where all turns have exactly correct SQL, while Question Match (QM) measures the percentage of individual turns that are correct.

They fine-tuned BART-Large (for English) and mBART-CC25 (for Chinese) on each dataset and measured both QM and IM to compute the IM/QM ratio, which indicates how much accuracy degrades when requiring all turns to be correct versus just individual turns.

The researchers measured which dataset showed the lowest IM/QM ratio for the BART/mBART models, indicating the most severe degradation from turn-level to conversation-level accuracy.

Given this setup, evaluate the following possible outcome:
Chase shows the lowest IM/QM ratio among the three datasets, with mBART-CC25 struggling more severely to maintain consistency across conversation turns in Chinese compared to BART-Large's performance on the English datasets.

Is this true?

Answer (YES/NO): NO